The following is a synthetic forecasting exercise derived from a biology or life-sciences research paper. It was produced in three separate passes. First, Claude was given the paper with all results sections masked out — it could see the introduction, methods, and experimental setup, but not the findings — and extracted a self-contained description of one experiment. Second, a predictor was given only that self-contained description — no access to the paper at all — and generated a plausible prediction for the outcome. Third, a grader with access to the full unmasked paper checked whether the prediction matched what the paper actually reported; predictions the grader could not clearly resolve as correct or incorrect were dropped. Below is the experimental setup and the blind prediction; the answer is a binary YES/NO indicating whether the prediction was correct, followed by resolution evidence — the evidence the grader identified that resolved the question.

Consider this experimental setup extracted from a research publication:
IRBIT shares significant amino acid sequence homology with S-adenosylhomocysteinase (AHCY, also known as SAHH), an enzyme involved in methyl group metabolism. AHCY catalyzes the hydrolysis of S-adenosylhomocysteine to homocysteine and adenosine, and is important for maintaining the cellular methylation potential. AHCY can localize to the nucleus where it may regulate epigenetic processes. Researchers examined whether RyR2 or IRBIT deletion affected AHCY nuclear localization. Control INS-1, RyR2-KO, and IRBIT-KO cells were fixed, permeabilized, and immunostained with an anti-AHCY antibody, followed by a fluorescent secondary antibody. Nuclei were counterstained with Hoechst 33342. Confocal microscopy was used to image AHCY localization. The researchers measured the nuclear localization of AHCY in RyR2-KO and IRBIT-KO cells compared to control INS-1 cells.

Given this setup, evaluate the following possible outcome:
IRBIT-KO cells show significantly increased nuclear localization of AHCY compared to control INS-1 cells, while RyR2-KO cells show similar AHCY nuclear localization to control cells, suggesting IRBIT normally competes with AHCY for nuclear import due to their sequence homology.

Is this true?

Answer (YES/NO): NO